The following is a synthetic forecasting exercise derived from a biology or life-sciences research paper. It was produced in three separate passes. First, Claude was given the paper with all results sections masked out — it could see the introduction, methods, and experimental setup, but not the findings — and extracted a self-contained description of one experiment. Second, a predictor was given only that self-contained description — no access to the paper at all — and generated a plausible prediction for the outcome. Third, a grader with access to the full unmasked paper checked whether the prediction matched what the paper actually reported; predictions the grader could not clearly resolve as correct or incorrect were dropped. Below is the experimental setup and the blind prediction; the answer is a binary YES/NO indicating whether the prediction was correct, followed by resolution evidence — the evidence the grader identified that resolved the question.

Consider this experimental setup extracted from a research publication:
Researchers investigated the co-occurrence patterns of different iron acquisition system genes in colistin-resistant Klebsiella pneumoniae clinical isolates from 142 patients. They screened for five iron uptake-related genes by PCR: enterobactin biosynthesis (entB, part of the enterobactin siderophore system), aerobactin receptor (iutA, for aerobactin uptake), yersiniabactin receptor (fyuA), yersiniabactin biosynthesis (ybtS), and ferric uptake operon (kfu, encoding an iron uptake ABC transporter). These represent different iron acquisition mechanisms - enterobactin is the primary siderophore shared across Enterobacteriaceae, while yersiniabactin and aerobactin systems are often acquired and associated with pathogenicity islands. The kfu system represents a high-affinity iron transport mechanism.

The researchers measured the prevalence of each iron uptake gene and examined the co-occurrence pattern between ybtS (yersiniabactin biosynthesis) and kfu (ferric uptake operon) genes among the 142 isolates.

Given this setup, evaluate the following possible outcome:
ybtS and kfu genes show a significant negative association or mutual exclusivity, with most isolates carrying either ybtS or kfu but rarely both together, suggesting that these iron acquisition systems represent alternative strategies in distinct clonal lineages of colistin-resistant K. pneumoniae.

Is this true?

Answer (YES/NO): NO